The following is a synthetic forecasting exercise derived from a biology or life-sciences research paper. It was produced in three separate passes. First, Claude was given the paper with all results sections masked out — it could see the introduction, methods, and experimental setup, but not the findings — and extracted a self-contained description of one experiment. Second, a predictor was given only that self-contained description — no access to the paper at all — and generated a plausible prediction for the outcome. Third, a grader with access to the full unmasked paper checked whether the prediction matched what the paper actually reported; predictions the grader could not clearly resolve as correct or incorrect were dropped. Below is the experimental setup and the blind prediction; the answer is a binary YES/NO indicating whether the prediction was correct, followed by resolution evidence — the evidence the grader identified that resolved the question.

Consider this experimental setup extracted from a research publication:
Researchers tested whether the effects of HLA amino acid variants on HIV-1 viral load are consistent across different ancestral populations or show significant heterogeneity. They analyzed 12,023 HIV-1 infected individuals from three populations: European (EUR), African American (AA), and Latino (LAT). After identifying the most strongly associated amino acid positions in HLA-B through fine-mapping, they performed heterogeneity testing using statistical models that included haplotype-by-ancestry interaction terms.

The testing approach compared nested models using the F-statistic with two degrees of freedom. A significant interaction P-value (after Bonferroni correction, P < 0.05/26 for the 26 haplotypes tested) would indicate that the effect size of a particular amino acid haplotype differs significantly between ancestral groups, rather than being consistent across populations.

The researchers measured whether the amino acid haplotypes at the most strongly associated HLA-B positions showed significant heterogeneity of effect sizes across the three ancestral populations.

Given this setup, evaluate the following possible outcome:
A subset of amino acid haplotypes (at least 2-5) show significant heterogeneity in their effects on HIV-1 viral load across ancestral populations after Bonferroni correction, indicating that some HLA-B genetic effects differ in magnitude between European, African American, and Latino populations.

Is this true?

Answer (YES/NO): YES